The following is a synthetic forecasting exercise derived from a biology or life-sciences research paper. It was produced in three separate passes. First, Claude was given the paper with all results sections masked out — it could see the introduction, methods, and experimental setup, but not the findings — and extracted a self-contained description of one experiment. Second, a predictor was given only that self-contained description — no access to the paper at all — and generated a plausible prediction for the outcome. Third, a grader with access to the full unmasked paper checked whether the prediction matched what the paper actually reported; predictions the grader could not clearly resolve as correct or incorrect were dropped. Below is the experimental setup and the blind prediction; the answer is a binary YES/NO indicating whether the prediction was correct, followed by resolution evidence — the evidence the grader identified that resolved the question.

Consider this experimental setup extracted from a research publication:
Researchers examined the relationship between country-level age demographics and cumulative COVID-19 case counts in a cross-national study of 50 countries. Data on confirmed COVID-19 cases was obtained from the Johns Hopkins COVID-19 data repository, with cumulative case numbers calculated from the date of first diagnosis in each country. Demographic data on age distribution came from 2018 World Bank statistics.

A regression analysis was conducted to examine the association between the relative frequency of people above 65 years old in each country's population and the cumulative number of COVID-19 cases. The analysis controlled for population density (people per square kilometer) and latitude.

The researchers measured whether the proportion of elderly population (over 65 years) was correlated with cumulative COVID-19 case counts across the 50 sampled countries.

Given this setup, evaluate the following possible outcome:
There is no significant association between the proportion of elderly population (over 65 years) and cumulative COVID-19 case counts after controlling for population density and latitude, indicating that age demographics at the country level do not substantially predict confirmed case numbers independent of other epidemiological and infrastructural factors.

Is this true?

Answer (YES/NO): NO